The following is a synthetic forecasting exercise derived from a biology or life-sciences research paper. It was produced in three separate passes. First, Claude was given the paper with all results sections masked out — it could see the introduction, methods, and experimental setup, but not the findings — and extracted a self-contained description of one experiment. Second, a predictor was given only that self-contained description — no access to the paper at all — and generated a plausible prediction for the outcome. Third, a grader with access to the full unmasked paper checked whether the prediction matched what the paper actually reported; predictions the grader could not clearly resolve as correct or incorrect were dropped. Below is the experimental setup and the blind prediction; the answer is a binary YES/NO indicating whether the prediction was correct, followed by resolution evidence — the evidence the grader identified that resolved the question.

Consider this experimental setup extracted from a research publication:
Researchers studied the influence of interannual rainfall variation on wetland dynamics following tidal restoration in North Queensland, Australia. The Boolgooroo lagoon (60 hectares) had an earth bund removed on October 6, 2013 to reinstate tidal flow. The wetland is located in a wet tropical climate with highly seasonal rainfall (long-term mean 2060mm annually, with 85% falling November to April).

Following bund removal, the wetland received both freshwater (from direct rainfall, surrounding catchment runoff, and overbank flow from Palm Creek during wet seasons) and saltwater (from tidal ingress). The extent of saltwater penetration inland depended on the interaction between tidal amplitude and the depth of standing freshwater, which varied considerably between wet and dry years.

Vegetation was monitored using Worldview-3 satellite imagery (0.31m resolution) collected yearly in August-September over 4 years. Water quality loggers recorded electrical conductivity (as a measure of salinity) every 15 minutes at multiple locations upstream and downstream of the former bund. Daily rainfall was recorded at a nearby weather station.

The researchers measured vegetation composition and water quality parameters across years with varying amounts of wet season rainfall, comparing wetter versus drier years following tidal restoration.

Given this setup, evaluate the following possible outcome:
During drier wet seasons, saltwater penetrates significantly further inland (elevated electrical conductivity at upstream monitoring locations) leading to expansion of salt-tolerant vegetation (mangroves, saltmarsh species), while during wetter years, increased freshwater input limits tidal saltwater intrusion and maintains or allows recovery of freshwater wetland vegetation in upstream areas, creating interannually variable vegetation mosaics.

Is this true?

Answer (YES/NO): NO